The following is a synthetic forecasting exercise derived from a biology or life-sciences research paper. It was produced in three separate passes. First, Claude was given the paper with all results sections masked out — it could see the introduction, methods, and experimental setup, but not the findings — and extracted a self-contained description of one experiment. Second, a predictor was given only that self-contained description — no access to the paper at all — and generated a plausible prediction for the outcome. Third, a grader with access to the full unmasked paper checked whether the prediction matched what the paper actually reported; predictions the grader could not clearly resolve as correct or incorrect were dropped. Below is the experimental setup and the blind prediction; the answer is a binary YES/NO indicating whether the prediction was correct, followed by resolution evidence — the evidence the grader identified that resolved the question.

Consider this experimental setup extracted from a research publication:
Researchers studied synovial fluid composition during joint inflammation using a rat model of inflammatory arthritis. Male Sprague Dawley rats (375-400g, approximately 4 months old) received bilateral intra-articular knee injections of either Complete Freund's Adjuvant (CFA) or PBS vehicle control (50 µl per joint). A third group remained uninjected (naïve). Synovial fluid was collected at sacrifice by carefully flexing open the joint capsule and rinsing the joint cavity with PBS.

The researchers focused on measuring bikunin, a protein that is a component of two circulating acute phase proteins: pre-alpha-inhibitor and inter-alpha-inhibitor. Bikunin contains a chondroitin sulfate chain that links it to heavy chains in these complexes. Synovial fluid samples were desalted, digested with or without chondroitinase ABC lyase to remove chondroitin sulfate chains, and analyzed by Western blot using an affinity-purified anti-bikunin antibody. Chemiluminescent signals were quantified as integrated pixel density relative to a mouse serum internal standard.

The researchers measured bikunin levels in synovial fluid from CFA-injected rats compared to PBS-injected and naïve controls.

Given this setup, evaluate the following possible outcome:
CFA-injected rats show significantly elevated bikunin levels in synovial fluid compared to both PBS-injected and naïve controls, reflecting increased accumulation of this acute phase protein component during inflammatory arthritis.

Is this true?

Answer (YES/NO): YES